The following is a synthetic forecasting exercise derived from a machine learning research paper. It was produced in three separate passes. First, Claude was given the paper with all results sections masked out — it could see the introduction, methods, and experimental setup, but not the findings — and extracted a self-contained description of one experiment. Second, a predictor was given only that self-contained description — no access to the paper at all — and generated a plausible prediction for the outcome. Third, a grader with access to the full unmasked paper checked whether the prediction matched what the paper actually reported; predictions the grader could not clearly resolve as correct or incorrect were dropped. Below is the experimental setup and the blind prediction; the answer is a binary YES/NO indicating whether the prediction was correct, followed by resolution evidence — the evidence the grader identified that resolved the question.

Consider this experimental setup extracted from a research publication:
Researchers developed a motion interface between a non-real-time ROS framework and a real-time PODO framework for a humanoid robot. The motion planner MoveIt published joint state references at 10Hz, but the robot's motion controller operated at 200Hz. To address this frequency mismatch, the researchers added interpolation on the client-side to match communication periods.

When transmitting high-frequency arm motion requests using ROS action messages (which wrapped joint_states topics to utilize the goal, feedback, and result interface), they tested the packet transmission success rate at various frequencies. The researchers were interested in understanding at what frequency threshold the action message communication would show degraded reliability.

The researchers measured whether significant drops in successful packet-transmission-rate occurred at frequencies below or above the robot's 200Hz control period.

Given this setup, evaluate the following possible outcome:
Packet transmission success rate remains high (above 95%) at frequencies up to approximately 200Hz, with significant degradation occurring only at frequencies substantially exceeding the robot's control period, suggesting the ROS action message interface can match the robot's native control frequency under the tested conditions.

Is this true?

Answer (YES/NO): NO